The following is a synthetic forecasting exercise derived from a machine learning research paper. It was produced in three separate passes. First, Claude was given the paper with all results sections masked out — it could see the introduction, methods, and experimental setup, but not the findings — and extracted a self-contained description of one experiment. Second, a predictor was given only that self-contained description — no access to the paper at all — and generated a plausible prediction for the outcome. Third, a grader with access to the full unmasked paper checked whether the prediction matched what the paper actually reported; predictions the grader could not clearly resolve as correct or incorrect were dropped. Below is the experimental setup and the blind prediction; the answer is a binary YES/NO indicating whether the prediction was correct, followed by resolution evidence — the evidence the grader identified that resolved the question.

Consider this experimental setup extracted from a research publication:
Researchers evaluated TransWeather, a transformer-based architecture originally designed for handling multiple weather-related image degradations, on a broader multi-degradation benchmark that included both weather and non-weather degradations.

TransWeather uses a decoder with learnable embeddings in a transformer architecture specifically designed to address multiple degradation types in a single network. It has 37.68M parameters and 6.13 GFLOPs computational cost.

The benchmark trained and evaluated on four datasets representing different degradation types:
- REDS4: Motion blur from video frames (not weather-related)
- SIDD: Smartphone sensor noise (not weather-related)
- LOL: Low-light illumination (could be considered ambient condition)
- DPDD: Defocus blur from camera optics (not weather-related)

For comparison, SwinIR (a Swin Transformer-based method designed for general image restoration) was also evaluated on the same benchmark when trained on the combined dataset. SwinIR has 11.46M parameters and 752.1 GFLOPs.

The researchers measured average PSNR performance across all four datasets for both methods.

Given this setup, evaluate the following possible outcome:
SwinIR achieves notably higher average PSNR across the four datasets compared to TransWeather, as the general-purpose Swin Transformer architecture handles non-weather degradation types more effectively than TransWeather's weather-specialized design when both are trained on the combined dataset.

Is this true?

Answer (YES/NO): YES